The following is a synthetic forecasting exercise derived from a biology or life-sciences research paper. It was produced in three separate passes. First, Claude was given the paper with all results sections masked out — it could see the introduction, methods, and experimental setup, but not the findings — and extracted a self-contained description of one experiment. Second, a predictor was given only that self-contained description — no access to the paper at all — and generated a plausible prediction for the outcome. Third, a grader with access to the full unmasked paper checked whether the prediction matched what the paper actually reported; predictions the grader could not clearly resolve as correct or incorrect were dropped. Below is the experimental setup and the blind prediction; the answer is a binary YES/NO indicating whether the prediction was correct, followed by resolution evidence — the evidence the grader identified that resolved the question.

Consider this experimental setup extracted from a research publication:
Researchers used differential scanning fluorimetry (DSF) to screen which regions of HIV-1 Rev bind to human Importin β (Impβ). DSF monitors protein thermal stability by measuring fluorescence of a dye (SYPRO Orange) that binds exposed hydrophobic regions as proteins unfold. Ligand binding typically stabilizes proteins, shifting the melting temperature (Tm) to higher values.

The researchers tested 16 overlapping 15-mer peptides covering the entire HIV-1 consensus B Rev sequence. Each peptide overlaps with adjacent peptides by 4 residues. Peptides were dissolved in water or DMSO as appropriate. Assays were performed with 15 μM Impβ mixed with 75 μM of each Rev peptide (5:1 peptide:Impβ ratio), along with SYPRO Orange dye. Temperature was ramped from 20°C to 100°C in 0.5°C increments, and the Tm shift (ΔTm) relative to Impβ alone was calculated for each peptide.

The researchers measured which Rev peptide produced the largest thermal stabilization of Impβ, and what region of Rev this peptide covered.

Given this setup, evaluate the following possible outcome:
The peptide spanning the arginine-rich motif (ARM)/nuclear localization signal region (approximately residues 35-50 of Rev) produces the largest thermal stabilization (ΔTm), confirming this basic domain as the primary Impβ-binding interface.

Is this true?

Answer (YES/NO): YES